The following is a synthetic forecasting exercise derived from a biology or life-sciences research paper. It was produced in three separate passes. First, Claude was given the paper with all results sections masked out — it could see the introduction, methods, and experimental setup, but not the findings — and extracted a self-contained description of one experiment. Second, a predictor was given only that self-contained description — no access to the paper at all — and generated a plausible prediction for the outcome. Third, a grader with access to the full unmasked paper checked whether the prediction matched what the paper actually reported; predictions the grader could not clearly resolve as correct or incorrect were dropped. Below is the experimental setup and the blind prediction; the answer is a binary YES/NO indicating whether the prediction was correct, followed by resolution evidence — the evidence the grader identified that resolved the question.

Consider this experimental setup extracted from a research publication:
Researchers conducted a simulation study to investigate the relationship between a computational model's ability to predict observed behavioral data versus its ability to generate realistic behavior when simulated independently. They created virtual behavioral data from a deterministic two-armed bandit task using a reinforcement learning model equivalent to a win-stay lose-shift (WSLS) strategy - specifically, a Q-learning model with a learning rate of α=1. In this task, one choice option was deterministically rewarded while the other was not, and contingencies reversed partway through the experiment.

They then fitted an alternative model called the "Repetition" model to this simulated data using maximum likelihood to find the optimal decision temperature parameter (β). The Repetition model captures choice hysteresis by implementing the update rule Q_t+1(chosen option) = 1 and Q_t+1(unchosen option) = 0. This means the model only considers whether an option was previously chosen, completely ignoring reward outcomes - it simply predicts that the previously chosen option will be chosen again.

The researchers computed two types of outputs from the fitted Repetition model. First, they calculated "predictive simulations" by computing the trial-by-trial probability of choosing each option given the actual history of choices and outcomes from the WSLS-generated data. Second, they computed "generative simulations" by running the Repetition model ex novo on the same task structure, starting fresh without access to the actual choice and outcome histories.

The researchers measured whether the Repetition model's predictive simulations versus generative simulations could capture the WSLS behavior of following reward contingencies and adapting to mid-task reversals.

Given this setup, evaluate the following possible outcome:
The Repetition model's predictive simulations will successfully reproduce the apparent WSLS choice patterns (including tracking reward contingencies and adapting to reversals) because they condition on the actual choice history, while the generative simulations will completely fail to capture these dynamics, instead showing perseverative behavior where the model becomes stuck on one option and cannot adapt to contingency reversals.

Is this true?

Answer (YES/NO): NO